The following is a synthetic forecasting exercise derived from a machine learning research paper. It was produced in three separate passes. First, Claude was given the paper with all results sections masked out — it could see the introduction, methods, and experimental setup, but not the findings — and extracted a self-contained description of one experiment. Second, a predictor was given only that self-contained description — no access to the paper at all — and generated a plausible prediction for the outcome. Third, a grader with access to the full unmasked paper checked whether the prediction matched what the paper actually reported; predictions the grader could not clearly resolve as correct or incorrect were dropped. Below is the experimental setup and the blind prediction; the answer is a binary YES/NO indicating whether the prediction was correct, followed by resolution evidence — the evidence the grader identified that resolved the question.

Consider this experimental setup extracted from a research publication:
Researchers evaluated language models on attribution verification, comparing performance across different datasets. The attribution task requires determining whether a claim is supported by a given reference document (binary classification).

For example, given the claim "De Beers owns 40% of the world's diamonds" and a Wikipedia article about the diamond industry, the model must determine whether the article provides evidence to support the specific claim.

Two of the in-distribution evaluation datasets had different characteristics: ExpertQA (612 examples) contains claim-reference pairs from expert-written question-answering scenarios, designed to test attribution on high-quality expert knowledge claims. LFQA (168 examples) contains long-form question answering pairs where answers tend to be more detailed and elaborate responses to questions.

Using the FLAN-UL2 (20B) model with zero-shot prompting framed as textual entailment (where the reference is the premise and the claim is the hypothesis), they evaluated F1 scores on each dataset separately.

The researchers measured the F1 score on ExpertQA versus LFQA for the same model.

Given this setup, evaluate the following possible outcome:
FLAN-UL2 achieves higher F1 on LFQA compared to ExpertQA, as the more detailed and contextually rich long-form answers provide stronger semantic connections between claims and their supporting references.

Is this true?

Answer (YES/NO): YES